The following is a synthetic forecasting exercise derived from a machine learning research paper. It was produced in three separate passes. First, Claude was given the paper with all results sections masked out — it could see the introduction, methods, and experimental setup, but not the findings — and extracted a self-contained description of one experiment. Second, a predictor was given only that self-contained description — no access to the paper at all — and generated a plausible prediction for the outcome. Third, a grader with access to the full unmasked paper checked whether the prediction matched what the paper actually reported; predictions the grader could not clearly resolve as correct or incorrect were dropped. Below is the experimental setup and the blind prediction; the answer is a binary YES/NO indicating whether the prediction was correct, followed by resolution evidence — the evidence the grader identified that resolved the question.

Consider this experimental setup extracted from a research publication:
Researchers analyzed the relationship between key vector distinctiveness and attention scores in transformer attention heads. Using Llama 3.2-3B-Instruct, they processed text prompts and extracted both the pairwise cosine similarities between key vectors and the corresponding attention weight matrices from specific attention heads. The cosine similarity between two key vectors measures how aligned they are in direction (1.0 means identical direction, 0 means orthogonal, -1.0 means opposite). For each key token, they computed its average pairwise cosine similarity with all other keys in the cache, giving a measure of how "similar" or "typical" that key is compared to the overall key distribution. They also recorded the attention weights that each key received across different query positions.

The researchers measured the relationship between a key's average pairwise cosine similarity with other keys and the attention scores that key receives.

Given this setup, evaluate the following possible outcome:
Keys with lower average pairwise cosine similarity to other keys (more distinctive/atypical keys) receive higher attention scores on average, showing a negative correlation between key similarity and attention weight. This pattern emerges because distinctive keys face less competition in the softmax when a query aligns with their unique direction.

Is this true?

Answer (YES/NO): YES